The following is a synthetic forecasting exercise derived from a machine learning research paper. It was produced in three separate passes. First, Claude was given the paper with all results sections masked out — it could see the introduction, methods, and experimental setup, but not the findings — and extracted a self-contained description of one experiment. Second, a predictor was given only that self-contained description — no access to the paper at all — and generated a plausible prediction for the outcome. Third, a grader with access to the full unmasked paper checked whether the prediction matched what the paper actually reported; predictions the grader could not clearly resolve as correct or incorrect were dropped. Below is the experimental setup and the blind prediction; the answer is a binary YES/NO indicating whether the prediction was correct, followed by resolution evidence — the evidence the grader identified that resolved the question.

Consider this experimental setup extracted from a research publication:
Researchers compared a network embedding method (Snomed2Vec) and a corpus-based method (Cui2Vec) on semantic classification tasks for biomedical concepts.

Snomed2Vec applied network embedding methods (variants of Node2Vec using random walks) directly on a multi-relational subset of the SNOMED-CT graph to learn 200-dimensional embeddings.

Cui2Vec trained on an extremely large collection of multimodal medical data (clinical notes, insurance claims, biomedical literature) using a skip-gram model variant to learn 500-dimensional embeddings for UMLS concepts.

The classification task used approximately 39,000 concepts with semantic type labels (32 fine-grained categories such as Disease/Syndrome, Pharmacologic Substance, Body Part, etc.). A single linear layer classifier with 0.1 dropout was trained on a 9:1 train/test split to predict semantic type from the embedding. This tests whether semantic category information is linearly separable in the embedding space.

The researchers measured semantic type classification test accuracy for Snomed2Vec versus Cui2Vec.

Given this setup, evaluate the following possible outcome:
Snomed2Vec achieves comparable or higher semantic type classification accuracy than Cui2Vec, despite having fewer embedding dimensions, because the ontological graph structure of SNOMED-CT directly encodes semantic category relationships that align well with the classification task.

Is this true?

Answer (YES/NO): YES